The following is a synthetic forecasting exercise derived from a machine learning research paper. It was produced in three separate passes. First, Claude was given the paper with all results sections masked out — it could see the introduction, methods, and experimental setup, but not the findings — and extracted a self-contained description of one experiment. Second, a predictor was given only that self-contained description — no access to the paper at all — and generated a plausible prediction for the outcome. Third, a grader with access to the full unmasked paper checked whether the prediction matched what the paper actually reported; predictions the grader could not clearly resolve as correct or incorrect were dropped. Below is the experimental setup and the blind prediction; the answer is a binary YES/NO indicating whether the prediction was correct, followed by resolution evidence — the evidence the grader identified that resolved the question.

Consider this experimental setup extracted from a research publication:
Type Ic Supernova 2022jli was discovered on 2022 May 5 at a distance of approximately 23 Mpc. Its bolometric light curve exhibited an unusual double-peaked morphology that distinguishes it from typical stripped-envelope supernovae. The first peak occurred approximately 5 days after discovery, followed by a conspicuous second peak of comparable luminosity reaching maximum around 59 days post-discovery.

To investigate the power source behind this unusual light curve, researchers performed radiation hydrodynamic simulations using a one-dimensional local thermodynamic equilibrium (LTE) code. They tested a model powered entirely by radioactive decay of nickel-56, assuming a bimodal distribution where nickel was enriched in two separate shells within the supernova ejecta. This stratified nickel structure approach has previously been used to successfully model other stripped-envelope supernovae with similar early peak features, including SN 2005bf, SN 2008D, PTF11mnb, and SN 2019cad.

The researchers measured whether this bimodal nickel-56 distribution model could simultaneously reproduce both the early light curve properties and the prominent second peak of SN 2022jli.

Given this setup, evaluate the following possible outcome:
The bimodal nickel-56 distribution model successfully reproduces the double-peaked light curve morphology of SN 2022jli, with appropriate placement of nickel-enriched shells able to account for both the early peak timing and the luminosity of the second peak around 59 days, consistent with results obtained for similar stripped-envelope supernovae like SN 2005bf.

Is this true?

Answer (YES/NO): NO